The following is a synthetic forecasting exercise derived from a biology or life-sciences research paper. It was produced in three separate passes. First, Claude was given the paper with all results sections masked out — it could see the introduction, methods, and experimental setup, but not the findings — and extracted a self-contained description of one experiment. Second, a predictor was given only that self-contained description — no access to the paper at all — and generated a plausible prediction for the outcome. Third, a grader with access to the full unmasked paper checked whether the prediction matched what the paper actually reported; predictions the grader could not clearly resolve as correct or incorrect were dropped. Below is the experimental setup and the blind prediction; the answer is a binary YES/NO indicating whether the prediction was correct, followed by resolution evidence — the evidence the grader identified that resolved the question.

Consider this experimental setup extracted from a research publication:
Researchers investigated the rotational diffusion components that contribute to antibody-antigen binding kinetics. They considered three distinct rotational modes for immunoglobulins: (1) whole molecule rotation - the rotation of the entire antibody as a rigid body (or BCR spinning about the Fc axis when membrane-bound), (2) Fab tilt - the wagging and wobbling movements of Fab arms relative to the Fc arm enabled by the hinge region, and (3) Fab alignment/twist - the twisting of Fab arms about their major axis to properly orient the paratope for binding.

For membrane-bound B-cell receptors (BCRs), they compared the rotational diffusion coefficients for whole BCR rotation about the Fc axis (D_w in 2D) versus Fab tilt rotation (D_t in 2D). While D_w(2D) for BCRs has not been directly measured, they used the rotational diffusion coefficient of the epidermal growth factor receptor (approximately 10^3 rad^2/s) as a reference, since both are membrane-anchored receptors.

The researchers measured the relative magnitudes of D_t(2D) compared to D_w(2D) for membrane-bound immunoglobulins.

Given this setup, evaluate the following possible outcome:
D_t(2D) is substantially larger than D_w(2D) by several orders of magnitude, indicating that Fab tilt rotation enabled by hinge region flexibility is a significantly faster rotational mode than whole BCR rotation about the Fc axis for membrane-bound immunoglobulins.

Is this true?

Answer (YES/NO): YES